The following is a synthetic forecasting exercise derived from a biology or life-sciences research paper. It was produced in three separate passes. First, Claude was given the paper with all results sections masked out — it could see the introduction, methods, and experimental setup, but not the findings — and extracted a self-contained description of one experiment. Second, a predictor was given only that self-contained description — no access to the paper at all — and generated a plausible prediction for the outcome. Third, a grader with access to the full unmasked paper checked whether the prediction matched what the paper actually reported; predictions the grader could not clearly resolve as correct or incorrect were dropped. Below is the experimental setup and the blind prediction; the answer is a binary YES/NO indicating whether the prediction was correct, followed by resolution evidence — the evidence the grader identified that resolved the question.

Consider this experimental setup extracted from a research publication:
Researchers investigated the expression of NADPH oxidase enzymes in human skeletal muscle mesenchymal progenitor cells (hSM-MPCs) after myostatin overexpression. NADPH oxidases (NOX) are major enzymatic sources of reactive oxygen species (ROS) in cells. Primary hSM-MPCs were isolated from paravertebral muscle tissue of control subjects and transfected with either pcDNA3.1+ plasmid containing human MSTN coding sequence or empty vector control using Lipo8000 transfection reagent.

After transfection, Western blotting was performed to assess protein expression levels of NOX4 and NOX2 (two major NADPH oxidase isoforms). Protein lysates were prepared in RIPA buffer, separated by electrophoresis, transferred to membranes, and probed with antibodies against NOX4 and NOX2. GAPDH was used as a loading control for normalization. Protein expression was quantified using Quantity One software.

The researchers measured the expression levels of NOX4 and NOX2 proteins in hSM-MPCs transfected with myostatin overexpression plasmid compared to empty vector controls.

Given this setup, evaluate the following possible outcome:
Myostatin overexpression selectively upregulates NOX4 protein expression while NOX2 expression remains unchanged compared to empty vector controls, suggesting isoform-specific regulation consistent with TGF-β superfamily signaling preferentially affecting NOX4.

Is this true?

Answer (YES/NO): NO